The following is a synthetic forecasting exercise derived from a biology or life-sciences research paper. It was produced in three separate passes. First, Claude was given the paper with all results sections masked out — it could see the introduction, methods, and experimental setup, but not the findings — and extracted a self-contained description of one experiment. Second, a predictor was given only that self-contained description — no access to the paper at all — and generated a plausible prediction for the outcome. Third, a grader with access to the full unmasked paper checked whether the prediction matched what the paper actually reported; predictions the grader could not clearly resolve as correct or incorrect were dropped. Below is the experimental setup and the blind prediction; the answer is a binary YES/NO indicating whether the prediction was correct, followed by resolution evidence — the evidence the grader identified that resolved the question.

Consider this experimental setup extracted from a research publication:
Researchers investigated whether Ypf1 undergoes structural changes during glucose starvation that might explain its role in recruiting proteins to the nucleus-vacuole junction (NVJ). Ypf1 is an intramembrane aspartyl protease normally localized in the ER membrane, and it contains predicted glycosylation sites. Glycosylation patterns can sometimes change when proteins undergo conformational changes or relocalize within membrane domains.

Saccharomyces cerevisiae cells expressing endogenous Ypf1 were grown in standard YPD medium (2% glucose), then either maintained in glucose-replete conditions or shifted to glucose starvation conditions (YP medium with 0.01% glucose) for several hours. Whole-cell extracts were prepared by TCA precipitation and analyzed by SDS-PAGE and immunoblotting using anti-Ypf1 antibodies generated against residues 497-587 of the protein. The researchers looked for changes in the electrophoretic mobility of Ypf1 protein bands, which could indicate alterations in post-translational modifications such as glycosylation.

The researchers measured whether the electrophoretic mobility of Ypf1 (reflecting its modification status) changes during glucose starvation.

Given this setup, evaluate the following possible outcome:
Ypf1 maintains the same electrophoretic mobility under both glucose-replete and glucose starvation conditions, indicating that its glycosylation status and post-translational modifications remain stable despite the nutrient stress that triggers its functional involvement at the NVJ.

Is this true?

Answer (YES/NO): NO